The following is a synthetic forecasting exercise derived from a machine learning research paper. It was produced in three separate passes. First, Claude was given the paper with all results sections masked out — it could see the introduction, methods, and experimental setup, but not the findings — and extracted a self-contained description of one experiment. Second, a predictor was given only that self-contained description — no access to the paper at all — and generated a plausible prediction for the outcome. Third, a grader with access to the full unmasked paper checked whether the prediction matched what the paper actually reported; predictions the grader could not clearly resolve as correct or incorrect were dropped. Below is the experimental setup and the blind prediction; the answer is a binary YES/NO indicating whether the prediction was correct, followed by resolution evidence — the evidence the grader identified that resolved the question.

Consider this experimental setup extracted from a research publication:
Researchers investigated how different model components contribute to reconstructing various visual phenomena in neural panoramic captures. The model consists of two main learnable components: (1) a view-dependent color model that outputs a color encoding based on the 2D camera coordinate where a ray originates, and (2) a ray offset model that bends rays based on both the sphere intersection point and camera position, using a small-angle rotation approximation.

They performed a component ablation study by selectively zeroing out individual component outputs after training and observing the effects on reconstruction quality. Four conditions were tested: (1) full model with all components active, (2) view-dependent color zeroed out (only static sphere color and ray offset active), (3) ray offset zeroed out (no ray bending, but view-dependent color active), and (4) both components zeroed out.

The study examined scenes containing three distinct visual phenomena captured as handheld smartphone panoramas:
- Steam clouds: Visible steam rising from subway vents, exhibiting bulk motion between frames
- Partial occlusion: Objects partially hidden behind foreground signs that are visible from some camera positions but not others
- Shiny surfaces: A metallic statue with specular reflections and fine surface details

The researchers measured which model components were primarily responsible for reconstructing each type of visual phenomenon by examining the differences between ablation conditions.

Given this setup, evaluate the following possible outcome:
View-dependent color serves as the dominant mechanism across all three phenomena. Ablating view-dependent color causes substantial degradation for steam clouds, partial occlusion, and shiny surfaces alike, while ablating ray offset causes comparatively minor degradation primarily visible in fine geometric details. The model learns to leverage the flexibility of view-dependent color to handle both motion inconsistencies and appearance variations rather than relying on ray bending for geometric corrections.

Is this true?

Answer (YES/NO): NO